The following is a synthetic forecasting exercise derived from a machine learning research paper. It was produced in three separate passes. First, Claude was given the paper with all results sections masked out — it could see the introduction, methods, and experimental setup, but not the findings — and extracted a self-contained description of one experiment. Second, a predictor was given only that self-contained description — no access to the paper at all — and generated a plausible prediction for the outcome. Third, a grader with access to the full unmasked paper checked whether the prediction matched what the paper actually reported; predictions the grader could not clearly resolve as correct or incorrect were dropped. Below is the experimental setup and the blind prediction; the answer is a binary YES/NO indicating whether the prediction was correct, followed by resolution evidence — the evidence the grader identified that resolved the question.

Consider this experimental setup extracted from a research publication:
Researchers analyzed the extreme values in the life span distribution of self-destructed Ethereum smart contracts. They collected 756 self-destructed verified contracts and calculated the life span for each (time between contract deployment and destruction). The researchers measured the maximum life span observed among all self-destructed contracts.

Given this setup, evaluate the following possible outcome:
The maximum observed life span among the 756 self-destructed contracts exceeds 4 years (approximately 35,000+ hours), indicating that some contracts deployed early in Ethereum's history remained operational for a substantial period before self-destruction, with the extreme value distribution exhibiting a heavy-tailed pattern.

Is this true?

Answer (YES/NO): NO